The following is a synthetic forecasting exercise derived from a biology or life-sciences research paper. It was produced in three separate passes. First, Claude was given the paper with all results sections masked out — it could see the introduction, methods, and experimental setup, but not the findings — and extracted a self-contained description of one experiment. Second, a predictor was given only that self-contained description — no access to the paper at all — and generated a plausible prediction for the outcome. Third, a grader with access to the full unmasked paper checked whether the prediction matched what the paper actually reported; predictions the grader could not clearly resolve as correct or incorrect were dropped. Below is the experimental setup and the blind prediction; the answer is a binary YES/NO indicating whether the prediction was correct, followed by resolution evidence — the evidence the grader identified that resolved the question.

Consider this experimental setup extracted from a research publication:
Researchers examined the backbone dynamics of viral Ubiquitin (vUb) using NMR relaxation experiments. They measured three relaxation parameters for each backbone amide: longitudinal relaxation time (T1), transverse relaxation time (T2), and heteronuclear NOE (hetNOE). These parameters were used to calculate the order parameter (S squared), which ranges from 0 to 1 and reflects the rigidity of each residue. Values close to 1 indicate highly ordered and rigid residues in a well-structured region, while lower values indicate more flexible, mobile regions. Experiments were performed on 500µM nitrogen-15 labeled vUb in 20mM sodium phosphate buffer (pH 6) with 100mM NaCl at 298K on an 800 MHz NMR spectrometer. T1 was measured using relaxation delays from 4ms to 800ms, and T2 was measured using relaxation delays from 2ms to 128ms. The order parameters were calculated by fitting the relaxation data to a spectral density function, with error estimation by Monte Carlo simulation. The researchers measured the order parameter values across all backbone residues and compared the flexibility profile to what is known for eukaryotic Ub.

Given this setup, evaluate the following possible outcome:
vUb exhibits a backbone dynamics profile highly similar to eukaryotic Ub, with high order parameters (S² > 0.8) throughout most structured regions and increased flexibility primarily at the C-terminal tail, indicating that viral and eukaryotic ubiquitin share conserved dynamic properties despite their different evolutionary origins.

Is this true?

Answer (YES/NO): NO